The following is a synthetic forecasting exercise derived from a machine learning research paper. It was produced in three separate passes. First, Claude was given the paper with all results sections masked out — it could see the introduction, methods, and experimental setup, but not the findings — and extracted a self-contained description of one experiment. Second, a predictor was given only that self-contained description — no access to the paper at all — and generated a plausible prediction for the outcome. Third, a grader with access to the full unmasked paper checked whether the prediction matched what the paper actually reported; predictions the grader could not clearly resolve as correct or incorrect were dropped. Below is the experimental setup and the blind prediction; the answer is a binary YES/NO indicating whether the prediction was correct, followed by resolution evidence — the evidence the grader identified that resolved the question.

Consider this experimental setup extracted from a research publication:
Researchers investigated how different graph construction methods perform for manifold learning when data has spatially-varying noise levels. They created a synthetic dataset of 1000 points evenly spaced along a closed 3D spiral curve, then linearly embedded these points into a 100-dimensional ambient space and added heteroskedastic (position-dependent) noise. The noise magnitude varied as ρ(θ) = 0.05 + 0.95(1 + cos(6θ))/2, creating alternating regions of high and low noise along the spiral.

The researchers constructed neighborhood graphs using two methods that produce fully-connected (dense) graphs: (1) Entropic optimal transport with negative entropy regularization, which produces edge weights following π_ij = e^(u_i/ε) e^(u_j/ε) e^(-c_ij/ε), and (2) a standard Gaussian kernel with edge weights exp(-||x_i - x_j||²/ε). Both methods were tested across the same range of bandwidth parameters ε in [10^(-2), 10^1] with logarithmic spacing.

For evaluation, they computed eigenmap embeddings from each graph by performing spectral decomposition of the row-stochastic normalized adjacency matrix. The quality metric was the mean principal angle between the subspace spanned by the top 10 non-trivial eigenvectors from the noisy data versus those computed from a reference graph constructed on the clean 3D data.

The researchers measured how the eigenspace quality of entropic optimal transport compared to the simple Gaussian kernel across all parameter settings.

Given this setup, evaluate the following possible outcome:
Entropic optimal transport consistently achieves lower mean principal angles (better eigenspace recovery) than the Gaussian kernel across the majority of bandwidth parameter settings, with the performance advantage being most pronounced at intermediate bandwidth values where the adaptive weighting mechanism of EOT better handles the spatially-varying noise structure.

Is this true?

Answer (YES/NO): NO